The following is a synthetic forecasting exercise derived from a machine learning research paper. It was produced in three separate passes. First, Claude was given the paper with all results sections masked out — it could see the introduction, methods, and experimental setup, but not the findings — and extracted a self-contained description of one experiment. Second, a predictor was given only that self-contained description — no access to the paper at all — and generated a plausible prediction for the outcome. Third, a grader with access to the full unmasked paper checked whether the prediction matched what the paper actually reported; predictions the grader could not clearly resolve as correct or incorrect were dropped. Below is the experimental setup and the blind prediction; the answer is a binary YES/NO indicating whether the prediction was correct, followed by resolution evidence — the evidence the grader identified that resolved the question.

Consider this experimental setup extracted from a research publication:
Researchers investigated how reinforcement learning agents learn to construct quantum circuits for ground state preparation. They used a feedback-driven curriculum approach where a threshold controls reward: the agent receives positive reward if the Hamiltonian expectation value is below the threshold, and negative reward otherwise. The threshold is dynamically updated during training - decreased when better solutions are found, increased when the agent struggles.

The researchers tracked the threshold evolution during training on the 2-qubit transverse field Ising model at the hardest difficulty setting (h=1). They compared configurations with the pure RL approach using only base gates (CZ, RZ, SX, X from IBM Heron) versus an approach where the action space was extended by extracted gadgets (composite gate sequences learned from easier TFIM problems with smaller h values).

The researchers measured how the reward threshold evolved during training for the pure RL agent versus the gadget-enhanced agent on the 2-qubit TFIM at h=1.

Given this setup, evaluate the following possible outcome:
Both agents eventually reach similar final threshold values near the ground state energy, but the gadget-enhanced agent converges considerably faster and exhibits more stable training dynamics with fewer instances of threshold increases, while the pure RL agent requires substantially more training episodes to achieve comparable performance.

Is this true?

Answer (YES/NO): NO